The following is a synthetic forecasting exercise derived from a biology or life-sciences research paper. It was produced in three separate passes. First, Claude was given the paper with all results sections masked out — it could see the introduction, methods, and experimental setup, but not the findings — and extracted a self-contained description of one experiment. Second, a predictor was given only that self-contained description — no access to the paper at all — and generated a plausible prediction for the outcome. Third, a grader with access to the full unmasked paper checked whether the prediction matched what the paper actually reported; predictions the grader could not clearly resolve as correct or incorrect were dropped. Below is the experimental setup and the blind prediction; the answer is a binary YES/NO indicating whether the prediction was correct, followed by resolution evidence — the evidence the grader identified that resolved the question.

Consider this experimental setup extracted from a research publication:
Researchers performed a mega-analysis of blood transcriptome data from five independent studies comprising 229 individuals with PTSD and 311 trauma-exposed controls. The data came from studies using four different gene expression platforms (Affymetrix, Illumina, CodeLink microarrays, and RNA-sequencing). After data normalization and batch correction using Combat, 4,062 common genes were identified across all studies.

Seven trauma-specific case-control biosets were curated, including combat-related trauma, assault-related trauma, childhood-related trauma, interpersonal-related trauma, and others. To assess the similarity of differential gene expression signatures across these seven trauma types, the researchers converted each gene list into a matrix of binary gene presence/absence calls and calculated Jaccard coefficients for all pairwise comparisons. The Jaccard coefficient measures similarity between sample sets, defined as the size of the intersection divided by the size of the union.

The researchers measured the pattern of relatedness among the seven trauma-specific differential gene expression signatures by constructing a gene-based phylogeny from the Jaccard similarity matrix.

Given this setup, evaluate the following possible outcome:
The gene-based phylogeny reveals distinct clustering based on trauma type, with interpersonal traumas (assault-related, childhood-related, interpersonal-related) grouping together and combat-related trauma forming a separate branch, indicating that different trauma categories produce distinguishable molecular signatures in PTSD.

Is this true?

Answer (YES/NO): YES